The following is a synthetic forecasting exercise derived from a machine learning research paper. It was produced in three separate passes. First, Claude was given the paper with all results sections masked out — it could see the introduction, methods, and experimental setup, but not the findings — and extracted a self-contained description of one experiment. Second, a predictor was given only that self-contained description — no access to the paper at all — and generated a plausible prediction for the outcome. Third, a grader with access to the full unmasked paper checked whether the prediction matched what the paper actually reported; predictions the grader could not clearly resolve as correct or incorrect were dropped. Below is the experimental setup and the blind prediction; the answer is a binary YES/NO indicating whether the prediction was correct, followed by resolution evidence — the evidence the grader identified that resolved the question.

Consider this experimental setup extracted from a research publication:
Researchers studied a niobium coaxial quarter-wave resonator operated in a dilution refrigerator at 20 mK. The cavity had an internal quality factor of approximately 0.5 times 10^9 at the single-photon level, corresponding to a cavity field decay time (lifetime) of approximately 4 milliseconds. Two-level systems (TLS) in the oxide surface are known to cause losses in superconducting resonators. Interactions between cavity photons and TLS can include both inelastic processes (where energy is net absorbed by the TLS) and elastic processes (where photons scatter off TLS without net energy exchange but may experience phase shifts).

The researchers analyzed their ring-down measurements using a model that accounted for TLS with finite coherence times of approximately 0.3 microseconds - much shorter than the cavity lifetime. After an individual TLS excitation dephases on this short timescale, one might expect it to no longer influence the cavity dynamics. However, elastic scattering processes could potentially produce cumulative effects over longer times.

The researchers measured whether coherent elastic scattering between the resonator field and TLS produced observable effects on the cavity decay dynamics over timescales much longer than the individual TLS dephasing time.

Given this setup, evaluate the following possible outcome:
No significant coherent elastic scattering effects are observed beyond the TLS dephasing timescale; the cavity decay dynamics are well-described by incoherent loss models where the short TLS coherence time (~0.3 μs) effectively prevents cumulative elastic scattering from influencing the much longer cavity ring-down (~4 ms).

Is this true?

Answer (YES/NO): NO